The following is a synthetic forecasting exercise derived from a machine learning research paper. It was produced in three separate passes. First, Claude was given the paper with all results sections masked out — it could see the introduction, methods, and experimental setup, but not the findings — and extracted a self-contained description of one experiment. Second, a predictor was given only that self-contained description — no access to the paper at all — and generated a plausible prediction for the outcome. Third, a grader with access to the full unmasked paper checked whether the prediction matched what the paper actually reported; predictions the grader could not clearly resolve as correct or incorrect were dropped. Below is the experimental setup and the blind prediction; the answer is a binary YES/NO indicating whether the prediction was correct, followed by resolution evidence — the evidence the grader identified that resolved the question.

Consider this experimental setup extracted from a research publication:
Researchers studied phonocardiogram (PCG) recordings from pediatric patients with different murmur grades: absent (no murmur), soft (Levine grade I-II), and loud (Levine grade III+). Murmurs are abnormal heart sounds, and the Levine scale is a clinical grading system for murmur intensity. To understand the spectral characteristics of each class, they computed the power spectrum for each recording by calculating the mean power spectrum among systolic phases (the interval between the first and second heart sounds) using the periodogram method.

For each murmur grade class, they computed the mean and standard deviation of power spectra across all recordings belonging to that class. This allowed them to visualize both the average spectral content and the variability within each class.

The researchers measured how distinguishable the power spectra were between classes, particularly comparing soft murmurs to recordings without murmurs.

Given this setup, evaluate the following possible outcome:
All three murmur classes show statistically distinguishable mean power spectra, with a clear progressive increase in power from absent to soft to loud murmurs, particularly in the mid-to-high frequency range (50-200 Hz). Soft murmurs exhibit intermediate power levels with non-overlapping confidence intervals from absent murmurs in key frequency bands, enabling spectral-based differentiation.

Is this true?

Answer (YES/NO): NO